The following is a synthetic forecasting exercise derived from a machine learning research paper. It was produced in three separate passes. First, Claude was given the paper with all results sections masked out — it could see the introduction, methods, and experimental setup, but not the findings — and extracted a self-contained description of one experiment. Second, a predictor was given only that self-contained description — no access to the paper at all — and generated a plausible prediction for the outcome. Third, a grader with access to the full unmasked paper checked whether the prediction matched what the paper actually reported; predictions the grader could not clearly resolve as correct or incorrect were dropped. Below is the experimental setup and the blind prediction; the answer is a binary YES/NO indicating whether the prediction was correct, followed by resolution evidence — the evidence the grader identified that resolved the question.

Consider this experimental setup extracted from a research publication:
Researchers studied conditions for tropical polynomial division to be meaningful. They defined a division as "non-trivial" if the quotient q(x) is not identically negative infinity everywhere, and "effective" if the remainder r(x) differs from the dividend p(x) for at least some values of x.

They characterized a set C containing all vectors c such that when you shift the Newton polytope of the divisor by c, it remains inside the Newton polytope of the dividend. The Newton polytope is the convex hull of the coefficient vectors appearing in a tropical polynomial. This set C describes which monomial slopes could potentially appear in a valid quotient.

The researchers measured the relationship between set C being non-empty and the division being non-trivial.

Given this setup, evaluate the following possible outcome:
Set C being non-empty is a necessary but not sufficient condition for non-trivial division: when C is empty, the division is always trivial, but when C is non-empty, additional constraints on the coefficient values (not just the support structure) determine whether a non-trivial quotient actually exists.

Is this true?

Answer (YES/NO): NO